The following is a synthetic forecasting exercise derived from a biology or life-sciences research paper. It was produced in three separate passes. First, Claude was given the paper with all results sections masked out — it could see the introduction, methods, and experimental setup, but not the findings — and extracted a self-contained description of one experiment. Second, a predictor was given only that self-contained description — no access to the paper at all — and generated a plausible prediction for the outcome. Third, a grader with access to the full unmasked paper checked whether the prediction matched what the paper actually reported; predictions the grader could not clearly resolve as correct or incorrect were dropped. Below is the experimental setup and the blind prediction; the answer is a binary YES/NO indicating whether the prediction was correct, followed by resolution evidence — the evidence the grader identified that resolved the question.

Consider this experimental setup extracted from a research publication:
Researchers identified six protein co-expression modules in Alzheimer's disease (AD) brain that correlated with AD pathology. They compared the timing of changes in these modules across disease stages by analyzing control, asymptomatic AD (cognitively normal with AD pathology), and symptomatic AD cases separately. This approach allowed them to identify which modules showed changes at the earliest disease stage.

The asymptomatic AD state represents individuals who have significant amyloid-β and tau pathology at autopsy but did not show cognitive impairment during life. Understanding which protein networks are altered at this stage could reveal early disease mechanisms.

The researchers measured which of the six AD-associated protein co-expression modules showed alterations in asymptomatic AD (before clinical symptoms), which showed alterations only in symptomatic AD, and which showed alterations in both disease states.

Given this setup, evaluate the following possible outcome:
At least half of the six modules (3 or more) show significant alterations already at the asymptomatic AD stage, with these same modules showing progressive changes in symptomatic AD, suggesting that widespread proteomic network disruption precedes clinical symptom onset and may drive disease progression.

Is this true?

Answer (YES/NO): YES